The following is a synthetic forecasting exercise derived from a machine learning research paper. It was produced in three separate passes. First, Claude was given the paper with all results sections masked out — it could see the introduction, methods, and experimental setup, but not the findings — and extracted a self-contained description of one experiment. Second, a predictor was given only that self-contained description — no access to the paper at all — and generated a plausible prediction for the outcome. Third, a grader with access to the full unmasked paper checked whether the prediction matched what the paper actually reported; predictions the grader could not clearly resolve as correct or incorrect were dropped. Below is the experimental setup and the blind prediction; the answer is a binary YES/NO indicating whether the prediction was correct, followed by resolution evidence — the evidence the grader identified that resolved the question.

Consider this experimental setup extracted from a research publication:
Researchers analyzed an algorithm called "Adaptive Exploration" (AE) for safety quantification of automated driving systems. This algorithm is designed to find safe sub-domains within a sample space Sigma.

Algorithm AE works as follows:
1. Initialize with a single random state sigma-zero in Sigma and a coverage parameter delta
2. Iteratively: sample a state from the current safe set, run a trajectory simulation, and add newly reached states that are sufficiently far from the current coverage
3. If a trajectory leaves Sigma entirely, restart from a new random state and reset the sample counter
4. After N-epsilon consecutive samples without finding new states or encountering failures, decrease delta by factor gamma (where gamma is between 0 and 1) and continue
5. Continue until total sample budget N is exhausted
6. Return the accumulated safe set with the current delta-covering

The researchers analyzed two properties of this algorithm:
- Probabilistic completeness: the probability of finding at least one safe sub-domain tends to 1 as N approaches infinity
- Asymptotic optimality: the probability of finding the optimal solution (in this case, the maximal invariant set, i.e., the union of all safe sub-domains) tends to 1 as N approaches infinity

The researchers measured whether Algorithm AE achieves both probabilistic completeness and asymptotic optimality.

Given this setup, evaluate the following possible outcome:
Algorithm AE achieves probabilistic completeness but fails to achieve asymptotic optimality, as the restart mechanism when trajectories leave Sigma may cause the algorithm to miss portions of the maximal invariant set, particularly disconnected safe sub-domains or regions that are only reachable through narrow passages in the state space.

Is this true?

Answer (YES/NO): NO